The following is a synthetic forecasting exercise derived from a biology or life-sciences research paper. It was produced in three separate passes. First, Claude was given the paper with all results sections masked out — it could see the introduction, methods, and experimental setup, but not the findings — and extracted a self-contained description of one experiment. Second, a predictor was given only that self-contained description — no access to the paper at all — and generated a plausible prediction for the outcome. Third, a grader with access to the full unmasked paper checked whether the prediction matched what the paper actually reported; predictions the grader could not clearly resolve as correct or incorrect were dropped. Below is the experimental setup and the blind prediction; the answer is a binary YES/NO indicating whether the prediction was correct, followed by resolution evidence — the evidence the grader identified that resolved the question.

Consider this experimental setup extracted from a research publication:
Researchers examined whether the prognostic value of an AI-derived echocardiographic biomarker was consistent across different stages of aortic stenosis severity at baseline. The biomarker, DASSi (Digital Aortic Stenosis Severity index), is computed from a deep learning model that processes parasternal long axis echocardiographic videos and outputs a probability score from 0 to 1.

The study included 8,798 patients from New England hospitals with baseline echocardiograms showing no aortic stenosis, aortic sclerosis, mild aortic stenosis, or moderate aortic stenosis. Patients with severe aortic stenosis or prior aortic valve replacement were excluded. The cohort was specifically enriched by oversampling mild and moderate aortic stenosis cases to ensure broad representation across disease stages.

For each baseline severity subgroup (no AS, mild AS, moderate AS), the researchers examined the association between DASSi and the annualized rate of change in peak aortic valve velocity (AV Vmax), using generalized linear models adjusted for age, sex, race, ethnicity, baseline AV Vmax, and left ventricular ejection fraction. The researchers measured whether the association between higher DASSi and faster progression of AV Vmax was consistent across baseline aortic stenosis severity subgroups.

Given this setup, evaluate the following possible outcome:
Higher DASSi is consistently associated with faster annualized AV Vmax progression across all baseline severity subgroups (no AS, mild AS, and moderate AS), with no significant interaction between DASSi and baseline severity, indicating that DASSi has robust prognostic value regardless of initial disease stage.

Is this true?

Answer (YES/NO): YES